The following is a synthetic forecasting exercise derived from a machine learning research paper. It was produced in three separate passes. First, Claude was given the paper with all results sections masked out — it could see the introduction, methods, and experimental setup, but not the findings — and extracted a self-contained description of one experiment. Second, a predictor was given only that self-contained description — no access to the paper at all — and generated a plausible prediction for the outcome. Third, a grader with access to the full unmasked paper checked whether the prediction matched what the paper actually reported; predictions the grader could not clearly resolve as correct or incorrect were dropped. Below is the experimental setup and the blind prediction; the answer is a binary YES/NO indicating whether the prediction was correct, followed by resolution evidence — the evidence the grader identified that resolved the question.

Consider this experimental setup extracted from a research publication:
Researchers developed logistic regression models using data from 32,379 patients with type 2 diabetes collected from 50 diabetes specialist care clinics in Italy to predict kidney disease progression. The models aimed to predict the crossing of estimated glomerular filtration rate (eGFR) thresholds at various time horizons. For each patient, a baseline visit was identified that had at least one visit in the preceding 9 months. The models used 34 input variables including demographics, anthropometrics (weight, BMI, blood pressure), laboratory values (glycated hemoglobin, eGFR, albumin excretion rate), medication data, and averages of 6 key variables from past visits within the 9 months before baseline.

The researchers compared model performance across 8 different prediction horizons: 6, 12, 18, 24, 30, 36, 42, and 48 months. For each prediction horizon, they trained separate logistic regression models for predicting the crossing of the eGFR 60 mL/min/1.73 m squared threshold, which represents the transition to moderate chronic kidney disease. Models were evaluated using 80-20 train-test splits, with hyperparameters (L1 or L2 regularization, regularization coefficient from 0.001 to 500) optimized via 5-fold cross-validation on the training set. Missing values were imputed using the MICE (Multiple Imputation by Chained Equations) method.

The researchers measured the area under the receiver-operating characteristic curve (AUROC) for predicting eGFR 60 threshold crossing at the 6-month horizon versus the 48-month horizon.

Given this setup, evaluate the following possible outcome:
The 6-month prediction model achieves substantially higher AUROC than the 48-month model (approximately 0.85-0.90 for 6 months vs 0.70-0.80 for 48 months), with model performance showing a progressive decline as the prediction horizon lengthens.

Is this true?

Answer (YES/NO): NO